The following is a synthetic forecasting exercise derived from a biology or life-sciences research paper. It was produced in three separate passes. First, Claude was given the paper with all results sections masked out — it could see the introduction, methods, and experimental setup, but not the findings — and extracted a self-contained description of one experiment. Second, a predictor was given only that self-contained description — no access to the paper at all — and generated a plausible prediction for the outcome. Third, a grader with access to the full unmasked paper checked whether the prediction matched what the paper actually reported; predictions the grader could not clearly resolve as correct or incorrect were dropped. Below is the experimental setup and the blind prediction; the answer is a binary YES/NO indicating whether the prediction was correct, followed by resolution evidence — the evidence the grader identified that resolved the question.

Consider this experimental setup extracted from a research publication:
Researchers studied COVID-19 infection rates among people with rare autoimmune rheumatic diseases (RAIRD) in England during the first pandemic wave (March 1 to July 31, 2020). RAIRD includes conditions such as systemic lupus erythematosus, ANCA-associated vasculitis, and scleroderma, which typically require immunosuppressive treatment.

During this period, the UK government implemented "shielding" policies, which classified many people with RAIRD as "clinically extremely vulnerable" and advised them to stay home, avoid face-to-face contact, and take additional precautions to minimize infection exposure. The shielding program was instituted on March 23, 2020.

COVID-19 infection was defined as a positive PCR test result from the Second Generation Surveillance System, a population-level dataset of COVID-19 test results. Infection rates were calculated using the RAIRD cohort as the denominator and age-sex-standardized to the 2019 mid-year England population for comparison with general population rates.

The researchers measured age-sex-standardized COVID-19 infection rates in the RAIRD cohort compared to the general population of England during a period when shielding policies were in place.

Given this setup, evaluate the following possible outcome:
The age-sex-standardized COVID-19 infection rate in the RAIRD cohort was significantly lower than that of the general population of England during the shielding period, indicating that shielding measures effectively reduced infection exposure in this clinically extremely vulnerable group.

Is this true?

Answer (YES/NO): NO